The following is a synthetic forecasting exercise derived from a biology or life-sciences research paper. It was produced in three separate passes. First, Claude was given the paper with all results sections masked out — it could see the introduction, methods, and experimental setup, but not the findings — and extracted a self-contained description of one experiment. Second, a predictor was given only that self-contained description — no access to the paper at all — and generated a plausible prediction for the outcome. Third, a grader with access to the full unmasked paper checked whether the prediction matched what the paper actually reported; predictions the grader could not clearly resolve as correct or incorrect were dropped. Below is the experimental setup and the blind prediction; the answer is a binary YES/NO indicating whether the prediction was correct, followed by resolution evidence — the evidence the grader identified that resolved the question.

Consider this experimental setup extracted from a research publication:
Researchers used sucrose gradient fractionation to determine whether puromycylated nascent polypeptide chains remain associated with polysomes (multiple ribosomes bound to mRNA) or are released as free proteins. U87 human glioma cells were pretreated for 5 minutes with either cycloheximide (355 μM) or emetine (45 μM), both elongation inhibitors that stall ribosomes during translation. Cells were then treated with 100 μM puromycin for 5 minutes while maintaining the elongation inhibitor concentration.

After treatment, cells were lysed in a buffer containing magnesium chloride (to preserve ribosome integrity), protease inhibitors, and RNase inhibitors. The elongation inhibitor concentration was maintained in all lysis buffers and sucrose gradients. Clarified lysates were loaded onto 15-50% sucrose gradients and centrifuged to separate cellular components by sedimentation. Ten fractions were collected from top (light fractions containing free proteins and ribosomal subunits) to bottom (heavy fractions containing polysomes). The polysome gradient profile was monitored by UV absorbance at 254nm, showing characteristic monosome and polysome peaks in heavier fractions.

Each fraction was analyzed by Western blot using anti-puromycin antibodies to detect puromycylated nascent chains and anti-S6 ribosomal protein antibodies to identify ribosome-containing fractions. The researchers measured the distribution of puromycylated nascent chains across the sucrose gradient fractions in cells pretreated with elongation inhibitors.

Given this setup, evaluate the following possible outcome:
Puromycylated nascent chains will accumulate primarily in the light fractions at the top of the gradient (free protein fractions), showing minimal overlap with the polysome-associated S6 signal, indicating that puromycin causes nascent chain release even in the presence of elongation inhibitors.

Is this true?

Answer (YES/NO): YES